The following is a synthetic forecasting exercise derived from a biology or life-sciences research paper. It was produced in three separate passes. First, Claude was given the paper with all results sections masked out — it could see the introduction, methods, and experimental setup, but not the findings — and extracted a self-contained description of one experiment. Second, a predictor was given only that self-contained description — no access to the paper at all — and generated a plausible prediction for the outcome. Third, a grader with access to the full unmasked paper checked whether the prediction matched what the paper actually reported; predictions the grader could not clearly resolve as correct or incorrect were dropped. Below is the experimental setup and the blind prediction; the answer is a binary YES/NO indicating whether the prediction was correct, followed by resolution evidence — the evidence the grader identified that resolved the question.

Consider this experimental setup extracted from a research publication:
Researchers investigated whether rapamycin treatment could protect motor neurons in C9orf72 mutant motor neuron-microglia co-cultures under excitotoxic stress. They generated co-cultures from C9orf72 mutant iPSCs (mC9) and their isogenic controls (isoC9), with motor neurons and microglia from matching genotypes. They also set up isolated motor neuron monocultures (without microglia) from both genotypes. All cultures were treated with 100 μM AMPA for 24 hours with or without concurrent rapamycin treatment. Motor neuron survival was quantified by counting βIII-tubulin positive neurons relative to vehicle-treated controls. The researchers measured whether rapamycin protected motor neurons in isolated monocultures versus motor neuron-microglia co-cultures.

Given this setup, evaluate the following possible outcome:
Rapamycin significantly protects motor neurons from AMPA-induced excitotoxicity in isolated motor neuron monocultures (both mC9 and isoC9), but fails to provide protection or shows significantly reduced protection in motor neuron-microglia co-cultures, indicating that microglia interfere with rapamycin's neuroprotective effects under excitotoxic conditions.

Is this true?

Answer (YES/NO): NO